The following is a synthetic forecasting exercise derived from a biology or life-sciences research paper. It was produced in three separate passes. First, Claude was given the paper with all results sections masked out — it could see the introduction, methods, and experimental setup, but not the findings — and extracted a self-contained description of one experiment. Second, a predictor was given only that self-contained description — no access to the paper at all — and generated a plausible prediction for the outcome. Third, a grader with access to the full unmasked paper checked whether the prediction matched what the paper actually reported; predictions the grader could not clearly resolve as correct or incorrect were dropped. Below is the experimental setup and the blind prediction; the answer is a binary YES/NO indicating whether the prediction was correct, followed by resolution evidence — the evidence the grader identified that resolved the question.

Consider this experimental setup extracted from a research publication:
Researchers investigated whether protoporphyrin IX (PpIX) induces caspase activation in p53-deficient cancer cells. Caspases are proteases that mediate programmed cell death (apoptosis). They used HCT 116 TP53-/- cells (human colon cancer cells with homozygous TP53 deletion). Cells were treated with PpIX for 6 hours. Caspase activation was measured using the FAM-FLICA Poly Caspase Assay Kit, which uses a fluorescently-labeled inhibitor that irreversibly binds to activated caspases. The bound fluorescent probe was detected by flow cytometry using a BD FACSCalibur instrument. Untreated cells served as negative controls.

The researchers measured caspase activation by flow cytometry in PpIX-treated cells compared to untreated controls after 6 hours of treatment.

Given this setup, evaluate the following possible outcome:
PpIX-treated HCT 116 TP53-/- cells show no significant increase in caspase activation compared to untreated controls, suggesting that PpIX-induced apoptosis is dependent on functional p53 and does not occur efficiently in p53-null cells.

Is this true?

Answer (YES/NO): NO